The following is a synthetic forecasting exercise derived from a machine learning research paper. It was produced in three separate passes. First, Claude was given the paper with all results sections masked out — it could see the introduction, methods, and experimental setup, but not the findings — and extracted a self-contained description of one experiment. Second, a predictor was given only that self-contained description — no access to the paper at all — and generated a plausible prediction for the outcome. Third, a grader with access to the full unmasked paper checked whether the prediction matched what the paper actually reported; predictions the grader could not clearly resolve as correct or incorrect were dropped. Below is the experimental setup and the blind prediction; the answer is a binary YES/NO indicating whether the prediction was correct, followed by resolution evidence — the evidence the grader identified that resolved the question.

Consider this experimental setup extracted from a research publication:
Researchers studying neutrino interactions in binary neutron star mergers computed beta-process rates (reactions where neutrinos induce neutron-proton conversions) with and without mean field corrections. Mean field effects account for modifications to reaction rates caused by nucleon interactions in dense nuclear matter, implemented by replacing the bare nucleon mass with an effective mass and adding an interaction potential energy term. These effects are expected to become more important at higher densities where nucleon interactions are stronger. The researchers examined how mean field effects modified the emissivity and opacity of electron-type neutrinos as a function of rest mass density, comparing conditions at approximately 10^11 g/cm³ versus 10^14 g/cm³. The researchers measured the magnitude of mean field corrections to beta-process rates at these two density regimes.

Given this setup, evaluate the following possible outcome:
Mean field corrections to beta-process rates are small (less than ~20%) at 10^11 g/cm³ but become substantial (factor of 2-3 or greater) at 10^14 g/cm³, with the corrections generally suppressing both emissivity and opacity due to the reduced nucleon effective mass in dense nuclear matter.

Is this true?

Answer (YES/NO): NO